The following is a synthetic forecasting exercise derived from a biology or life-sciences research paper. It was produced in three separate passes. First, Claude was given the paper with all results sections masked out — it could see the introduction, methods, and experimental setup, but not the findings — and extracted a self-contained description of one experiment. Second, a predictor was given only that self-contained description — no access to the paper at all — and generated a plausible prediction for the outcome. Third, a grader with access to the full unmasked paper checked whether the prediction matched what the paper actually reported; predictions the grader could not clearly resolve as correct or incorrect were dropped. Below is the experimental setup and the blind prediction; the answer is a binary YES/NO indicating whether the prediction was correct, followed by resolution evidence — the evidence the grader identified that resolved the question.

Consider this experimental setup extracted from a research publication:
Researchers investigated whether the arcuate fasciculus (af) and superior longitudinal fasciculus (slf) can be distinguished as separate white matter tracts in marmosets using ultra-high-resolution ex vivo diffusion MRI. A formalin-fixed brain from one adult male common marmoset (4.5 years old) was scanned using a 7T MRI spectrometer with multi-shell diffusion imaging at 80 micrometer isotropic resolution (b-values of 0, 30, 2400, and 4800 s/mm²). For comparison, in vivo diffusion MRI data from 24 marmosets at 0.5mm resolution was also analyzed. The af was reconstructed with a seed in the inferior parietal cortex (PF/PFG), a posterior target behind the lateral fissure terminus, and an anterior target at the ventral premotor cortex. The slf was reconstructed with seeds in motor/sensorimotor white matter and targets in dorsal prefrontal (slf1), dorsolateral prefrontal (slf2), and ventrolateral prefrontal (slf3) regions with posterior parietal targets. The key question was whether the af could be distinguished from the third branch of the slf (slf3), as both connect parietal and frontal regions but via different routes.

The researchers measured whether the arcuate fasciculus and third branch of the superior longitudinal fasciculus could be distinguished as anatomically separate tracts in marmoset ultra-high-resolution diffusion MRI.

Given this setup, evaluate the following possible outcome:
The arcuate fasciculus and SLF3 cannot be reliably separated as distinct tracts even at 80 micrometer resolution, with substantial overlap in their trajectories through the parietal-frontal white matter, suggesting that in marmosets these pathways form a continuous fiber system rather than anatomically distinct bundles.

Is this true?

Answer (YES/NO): NO